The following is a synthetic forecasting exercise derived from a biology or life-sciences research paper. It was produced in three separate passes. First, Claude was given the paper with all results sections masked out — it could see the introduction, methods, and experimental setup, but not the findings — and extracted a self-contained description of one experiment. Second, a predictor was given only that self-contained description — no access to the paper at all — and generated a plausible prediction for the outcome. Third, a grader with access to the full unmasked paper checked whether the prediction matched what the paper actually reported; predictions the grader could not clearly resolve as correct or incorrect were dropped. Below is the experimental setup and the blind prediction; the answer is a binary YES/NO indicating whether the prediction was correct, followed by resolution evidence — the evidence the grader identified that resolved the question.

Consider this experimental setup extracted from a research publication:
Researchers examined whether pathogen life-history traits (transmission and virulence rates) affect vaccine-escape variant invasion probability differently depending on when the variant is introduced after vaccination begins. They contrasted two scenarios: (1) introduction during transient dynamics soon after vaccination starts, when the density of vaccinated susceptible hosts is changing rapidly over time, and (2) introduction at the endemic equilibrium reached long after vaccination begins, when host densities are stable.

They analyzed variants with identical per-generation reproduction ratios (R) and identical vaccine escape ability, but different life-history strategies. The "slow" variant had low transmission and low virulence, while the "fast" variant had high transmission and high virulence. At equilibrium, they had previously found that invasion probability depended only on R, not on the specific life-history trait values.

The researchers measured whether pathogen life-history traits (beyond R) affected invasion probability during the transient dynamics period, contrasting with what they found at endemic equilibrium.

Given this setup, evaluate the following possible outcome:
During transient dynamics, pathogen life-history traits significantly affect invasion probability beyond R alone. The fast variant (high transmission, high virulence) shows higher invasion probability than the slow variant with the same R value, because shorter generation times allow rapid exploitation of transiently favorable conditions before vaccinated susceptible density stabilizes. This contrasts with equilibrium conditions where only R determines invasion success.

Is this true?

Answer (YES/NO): NO